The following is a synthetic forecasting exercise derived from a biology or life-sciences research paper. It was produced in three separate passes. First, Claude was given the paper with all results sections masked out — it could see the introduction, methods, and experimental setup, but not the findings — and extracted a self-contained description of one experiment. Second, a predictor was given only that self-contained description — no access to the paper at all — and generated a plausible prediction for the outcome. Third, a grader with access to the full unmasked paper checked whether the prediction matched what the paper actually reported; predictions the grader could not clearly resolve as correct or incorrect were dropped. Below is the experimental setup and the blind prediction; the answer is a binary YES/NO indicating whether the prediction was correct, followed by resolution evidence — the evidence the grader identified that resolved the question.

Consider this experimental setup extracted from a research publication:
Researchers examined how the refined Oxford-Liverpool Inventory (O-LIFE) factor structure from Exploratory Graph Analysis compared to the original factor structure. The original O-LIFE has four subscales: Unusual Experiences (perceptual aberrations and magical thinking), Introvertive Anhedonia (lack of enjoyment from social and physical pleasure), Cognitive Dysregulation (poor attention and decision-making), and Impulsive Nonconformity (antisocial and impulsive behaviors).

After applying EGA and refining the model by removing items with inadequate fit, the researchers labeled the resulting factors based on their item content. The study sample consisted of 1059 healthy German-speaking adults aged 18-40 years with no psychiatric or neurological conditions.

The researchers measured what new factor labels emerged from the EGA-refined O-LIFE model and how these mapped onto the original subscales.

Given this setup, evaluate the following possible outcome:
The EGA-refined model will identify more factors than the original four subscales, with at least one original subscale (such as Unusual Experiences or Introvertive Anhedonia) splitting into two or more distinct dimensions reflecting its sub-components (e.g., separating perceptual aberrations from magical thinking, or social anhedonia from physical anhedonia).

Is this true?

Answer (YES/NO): NO